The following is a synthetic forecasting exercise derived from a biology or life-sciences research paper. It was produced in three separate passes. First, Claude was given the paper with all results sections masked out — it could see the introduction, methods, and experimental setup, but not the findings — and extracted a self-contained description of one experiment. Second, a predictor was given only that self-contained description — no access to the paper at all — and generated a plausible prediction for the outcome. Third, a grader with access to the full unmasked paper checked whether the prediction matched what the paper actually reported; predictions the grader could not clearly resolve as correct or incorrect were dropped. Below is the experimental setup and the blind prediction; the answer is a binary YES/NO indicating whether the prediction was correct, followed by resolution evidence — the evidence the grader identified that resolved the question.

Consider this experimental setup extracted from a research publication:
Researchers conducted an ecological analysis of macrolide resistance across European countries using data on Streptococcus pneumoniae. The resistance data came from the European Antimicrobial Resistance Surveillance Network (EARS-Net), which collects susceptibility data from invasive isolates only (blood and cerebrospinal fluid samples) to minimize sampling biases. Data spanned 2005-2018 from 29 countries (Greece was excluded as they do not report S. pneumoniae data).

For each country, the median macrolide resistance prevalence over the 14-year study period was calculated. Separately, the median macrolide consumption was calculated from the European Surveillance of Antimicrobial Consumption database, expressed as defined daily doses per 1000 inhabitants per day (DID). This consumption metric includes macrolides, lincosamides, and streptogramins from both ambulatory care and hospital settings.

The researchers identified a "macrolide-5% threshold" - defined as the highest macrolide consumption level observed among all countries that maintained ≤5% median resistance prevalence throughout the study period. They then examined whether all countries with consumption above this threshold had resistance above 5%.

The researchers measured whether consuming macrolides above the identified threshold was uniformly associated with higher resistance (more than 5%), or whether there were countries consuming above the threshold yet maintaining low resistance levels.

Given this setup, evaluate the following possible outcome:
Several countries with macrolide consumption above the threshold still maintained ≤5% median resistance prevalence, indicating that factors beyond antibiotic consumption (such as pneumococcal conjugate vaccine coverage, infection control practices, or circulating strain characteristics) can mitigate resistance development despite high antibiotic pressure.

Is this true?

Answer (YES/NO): NO